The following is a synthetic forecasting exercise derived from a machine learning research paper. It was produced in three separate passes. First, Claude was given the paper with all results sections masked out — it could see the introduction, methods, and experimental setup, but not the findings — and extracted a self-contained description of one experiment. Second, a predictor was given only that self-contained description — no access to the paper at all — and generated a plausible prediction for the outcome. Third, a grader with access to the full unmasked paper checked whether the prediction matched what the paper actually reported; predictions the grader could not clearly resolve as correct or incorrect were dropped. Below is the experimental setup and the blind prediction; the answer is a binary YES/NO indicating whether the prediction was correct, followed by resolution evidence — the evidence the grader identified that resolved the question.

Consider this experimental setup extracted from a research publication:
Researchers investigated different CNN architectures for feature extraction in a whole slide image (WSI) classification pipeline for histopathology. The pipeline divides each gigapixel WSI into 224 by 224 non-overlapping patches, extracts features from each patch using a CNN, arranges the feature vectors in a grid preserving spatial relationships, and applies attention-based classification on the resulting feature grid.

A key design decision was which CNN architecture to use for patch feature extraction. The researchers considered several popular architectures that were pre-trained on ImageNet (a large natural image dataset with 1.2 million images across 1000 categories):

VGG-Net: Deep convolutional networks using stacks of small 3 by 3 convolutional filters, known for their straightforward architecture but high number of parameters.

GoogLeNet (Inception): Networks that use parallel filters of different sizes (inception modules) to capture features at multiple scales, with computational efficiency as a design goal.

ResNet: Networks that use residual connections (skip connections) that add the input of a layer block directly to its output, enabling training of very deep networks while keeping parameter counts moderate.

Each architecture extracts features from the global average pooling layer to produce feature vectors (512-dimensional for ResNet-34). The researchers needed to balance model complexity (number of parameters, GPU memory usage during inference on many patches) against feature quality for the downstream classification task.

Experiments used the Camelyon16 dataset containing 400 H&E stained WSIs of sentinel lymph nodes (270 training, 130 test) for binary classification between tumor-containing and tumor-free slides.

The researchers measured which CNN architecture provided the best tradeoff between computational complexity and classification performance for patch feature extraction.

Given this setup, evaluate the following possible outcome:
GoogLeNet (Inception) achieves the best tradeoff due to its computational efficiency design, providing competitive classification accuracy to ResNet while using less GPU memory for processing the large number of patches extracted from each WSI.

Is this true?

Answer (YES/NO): NO